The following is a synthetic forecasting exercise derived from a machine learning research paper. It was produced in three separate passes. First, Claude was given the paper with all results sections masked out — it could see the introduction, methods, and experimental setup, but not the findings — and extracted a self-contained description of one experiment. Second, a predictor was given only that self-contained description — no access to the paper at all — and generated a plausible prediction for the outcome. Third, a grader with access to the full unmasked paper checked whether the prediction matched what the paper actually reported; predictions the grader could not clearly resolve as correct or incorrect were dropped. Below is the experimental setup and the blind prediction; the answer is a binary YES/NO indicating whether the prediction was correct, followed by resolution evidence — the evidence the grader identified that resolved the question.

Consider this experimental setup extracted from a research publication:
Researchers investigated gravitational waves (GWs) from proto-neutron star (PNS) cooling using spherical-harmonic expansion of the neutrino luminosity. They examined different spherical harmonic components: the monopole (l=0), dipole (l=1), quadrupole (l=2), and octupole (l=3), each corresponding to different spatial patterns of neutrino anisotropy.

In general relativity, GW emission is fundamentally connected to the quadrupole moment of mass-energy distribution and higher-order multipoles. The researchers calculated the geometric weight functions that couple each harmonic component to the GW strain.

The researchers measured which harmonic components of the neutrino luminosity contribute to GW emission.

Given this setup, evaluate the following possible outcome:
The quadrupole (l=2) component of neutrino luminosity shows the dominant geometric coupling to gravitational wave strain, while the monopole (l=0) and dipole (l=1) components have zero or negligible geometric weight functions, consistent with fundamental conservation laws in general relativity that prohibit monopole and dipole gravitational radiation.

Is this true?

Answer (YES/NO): NO